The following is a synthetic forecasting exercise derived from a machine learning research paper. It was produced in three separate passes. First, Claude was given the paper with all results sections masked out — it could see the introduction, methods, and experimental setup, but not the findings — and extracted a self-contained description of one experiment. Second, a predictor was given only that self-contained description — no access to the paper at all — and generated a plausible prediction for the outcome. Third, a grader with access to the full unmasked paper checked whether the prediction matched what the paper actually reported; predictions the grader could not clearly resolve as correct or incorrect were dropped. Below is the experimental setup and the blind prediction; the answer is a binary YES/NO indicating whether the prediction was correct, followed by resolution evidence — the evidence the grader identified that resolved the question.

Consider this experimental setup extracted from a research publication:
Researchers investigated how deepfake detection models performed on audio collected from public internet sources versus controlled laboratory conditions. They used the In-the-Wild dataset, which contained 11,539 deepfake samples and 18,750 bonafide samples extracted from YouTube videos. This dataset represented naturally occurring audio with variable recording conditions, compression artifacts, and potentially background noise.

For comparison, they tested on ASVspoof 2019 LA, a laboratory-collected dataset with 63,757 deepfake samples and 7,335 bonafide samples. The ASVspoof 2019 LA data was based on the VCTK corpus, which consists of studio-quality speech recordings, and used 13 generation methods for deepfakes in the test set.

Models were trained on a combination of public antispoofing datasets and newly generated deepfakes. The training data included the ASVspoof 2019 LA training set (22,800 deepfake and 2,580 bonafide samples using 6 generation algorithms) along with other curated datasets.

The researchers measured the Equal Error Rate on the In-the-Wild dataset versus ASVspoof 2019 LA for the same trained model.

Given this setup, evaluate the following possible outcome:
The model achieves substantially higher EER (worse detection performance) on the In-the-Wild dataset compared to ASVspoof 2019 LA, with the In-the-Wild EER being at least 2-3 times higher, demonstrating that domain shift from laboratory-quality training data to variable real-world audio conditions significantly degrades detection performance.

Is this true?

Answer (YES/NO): NO